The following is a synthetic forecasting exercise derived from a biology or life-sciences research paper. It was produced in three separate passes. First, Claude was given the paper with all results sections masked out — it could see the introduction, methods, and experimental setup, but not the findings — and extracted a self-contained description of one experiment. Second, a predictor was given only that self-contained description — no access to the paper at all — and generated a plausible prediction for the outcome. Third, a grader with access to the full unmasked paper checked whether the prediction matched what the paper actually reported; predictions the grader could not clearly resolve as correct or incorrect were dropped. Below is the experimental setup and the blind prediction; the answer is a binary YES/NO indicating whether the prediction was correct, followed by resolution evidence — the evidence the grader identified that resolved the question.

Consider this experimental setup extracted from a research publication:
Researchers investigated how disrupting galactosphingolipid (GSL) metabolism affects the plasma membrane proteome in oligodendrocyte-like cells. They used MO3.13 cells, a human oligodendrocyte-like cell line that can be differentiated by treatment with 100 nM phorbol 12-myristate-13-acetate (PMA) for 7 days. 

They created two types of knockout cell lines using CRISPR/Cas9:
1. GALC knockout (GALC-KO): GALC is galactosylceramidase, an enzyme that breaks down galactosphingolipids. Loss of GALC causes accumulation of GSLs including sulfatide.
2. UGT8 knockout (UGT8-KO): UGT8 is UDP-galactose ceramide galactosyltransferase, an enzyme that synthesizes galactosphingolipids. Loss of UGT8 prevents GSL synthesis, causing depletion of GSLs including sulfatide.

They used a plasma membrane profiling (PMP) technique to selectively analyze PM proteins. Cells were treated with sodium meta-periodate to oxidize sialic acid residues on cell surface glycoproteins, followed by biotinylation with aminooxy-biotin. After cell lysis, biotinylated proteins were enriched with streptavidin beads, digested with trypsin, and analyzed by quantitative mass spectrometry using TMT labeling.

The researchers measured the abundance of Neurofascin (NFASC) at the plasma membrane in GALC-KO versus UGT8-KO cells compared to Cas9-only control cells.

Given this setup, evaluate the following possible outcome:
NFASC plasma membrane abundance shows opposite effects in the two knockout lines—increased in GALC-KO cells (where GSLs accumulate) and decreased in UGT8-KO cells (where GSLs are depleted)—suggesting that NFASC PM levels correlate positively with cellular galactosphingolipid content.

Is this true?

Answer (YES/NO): YES